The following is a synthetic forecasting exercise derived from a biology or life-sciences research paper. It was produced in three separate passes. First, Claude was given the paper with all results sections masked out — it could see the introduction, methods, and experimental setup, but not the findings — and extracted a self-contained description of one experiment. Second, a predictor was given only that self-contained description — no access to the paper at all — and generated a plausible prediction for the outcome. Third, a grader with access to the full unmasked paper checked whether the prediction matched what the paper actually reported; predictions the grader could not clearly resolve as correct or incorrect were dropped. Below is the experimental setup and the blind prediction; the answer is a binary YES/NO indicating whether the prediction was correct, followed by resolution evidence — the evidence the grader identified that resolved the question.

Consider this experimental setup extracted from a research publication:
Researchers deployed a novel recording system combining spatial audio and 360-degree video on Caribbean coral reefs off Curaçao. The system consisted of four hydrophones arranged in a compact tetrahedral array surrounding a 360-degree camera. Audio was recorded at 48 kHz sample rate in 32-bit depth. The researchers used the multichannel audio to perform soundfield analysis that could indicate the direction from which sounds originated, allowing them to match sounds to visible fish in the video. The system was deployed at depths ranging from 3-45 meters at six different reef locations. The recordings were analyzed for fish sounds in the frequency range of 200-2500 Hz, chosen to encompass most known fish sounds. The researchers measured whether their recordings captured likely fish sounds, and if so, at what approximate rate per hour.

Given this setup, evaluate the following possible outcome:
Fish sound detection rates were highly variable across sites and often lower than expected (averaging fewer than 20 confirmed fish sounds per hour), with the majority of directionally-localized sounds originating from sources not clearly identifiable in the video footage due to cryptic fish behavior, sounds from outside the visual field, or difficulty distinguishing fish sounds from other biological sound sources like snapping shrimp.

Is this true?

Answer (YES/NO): NO